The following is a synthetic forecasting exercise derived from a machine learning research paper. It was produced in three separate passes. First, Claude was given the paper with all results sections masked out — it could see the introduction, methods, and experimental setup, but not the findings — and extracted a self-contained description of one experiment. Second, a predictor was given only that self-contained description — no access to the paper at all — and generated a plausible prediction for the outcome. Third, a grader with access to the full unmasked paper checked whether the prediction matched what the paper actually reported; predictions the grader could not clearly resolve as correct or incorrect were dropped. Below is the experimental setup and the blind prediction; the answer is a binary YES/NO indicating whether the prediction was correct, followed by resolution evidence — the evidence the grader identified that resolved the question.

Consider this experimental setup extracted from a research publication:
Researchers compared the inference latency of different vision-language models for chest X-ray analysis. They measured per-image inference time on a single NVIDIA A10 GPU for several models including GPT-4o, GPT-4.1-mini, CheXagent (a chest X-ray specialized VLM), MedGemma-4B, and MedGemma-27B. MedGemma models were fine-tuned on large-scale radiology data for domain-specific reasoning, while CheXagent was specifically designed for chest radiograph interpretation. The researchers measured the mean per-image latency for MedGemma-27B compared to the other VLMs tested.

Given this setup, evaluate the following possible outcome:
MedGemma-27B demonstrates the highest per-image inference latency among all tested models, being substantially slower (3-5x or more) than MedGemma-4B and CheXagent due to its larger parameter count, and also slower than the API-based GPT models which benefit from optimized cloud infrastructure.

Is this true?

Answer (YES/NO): YES